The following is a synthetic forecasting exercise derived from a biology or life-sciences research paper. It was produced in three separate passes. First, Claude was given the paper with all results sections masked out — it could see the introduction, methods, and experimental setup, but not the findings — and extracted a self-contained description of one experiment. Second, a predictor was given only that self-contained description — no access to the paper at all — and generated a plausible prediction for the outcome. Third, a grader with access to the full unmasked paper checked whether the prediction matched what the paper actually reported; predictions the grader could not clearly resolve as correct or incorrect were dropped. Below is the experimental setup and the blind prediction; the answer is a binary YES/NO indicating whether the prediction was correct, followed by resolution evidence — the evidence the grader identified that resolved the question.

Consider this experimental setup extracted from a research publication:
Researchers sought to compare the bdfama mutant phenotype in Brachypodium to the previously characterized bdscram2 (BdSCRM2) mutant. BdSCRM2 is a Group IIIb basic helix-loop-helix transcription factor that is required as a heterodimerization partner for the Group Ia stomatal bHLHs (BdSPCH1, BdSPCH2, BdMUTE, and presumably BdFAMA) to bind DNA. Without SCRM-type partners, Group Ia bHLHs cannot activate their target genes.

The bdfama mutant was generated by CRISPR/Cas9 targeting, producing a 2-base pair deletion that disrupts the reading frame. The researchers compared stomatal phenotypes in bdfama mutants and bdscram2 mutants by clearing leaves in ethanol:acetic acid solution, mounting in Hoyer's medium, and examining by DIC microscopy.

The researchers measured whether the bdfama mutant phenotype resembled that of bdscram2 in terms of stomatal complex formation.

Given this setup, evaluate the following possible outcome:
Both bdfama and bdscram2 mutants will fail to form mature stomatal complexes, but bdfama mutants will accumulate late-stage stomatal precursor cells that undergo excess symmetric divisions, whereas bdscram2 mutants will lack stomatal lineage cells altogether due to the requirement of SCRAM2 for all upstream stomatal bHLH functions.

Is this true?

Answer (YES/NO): NO